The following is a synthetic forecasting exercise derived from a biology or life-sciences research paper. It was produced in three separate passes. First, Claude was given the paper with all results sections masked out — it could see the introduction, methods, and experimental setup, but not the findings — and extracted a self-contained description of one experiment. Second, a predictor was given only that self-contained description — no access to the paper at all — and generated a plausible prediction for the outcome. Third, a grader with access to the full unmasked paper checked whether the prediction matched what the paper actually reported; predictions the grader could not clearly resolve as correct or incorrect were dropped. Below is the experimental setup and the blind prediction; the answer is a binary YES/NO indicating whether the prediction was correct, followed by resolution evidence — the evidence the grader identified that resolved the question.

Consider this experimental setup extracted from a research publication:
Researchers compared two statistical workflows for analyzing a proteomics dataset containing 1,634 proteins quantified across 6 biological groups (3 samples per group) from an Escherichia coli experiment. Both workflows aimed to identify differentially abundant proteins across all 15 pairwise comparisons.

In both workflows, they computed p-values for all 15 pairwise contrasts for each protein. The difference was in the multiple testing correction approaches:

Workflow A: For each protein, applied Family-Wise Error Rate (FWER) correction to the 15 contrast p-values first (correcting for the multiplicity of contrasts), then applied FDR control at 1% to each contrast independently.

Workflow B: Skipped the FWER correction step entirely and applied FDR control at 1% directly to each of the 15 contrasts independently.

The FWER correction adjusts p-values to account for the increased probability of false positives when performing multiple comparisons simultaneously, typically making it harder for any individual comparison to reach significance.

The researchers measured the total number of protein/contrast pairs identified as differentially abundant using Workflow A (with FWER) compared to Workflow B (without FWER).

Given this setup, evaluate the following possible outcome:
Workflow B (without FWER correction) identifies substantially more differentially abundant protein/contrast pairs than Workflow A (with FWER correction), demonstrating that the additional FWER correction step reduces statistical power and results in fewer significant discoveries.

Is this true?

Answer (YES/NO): YES